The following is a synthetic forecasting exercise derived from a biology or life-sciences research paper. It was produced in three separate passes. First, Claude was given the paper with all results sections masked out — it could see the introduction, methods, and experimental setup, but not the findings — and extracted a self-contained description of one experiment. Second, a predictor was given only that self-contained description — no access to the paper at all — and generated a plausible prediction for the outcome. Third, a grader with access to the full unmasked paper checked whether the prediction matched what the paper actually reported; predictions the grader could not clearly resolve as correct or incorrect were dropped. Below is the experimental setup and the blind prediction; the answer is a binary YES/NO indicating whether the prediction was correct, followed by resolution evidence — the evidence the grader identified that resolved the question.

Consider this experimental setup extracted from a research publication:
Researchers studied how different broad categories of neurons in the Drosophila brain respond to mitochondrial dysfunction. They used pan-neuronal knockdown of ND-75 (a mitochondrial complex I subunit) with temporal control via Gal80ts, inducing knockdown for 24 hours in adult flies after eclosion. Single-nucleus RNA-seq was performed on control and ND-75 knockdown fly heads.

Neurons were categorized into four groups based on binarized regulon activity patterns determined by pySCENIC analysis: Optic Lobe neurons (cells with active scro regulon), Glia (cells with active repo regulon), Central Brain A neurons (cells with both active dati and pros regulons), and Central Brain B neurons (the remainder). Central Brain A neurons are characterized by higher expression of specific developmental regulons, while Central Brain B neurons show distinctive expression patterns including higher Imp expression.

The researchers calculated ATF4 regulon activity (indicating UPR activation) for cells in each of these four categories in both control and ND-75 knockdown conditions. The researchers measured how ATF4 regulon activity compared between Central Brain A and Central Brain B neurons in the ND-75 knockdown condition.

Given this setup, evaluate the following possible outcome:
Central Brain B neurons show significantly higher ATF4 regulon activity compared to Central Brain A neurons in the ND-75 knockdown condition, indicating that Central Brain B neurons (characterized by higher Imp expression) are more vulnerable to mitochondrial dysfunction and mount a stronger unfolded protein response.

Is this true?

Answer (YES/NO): YES